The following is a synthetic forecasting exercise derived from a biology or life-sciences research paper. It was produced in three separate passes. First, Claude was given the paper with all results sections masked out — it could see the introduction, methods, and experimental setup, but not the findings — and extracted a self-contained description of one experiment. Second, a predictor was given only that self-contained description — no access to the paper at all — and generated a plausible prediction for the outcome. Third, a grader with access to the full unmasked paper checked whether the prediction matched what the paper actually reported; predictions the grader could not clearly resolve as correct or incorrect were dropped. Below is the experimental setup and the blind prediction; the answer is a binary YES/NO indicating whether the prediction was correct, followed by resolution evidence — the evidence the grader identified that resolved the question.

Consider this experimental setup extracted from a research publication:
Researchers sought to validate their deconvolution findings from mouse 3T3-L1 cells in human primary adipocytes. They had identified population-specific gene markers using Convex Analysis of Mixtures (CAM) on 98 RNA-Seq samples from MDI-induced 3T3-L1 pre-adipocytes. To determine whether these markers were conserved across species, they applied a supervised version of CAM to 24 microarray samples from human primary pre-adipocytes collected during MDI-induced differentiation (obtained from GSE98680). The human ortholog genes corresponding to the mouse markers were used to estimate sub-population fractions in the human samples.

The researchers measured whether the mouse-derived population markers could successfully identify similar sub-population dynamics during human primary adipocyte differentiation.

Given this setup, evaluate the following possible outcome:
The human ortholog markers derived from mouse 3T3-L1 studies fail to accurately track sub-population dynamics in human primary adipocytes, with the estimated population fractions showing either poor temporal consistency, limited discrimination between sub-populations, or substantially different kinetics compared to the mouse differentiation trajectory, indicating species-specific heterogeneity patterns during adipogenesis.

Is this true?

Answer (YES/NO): NO